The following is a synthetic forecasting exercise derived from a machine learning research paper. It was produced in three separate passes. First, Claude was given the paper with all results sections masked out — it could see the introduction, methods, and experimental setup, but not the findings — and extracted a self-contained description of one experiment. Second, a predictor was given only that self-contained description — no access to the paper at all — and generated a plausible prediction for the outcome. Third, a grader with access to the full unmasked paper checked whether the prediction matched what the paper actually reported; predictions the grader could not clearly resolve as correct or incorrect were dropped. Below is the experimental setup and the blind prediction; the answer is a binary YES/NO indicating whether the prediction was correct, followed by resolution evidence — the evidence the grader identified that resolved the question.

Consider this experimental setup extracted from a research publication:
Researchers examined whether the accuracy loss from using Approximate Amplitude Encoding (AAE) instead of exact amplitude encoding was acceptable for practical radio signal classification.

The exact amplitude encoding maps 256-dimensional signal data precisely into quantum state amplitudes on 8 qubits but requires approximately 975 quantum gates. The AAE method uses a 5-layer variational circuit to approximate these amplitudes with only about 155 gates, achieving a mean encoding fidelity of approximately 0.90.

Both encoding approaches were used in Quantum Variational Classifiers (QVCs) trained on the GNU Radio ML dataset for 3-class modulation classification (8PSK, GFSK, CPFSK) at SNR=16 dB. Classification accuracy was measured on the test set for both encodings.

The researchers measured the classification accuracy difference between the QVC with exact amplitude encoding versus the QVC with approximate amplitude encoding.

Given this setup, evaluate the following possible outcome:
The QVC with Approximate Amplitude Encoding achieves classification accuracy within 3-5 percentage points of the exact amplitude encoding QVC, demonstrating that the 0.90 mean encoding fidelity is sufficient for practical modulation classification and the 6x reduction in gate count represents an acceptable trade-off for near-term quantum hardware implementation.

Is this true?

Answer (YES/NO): YES